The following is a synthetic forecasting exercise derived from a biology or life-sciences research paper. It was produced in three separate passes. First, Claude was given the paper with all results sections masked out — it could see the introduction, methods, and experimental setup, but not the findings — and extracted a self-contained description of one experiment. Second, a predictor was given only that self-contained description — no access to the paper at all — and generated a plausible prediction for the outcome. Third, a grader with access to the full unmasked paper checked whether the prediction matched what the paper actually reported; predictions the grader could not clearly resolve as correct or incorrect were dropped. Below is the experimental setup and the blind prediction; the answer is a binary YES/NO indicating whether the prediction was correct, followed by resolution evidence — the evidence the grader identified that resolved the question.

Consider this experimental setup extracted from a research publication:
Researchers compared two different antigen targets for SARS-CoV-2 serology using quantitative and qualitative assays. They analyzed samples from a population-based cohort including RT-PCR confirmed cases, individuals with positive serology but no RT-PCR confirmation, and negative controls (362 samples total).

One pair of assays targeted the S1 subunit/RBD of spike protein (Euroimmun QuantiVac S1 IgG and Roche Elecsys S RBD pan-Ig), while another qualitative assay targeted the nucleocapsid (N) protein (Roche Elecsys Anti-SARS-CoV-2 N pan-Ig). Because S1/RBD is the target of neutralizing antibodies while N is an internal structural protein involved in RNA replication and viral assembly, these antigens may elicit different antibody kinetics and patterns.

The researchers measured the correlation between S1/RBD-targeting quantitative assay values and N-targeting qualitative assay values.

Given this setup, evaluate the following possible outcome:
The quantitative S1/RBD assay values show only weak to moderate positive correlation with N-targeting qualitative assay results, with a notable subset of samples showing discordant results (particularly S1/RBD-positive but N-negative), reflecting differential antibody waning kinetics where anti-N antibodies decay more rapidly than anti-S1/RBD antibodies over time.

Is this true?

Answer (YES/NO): NO